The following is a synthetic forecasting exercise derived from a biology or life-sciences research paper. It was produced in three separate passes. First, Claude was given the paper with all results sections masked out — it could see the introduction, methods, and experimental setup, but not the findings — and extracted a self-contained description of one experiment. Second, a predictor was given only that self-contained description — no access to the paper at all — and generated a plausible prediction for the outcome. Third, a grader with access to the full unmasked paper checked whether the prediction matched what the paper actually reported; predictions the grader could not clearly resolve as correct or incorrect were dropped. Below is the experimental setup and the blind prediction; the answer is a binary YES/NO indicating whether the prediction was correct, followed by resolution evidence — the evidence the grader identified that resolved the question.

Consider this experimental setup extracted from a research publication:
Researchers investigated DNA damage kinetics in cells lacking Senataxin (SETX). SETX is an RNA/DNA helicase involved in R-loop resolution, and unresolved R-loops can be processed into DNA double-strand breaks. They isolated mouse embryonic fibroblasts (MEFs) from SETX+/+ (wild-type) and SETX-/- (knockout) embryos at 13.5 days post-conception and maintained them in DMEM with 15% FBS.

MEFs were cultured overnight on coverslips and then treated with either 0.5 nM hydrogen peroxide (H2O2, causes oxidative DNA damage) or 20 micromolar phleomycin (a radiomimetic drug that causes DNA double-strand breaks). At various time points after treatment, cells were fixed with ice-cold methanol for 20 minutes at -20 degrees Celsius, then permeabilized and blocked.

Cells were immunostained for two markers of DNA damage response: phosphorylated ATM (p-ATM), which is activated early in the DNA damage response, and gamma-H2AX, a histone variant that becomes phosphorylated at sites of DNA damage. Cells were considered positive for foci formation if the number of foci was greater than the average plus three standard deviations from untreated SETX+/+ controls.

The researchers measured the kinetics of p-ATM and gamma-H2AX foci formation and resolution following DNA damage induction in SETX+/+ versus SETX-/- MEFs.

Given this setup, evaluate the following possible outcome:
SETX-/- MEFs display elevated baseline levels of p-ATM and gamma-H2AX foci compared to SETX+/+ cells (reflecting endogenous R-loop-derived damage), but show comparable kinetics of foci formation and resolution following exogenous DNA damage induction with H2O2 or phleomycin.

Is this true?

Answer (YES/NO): NO